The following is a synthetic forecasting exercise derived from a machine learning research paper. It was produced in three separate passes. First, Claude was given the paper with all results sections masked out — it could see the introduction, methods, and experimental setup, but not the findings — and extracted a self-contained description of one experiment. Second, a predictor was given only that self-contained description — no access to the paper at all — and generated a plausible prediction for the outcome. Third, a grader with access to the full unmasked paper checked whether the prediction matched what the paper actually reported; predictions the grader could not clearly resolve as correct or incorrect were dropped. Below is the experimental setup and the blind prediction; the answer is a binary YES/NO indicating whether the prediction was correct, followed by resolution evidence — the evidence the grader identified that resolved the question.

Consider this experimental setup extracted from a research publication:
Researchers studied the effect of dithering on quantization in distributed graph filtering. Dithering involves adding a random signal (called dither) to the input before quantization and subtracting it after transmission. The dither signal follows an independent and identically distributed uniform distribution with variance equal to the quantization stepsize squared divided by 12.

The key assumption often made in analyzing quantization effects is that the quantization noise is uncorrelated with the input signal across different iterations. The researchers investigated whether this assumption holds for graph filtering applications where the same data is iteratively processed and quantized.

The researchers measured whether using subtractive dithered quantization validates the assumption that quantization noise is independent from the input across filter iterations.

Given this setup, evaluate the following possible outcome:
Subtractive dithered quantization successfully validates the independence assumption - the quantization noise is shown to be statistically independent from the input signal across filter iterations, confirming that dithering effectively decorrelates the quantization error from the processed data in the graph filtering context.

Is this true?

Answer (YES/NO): YES